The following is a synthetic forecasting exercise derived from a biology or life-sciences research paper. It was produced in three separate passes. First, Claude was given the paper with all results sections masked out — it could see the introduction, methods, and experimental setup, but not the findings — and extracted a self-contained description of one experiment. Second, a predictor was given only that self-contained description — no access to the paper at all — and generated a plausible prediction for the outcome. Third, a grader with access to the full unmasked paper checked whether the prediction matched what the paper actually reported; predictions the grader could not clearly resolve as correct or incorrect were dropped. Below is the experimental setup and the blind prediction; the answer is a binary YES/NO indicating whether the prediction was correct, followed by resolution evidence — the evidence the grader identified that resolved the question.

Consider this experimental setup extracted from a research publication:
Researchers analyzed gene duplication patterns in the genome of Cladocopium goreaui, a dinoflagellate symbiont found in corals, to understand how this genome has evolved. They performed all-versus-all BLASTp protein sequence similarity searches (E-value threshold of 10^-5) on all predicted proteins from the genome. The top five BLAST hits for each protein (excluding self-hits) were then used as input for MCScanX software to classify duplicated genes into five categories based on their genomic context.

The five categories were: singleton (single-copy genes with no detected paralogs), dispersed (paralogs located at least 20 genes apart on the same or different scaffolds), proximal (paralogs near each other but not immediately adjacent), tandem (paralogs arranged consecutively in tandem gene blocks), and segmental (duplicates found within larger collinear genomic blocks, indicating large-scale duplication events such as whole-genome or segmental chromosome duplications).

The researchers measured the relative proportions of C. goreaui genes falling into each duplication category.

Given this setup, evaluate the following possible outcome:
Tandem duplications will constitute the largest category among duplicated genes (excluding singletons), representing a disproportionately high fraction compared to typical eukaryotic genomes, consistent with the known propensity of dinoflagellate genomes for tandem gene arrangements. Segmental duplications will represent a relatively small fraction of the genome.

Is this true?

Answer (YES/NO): NO